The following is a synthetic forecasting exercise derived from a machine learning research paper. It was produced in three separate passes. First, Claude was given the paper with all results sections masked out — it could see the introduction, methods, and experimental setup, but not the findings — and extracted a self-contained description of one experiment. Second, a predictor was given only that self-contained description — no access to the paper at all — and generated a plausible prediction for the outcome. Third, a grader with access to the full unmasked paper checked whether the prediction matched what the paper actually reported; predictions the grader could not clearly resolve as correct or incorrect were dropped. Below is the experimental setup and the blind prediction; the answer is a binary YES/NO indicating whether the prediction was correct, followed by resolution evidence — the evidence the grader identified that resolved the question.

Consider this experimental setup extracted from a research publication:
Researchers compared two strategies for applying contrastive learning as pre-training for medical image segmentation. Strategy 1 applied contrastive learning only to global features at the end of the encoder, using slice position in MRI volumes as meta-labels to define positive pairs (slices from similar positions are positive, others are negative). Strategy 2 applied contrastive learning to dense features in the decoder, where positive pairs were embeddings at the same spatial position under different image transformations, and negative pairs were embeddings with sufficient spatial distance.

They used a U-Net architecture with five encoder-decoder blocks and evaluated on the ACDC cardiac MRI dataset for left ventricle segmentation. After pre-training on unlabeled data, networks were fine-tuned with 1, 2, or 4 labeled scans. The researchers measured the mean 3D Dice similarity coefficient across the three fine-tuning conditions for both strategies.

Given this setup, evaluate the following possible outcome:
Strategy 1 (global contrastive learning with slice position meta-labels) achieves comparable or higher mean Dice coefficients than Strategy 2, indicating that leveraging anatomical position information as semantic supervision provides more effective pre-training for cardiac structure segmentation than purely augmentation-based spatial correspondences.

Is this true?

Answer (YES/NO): YES